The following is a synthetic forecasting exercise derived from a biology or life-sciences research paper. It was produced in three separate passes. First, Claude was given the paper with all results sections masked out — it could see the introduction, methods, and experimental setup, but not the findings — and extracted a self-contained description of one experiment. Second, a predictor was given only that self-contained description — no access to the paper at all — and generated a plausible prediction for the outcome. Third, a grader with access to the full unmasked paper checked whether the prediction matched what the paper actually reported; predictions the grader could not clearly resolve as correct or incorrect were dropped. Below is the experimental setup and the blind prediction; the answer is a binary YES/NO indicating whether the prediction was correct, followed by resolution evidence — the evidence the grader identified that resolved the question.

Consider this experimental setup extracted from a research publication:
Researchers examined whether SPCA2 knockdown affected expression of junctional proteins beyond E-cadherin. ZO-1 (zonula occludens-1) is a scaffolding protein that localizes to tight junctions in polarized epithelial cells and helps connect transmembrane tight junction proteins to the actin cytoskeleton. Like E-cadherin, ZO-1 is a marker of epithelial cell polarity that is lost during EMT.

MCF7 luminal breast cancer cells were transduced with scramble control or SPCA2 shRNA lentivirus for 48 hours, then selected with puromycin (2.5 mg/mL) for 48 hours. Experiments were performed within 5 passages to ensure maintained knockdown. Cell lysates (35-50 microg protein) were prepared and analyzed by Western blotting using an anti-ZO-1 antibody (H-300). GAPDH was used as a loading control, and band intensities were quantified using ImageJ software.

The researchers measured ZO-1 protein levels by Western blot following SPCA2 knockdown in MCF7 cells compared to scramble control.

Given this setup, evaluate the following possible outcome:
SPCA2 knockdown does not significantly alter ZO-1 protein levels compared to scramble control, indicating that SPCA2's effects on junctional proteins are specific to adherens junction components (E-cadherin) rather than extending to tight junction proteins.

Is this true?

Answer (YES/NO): YES